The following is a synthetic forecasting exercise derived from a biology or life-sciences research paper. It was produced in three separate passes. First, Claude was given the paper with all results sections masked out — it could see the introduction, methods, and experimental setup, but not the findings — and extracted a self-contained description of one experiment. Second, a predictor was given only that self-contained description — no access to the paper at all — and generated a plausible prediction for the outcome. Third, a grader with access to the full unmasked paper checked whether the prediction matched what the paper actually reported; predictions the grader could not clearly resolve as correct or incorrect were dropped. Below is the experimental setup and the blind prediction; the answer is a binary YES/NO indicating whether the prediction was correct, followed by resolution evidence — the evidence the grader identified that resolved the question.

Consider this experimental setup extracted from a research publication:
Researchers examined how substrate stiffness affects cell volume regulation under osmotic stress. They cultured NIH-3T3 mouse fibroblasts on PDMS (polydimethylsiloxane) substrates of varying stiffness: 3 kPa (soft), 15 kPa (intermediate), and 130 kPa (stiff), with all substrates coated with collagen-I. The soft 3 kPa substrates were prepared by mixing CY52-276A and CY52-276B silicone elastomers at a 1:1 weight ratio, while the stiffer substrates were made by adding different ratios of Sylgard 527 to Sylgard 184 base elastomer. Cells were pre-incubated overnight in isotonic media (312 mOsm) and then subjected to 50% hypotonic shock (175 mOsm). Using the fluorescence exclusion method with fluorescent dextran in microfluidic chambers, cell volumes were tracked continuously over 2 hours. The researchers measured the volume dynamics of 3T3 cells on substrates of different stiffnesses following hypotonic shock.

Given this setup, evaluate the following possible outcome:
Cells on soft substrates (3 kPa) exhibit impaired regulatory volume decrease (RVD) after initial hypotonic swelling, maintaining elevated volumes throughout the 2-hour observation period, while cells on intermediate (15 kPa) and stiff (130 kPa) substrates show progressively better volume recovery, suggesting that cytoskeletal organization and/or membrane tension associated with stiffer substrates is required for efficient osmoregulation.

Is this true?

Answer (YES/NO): NO